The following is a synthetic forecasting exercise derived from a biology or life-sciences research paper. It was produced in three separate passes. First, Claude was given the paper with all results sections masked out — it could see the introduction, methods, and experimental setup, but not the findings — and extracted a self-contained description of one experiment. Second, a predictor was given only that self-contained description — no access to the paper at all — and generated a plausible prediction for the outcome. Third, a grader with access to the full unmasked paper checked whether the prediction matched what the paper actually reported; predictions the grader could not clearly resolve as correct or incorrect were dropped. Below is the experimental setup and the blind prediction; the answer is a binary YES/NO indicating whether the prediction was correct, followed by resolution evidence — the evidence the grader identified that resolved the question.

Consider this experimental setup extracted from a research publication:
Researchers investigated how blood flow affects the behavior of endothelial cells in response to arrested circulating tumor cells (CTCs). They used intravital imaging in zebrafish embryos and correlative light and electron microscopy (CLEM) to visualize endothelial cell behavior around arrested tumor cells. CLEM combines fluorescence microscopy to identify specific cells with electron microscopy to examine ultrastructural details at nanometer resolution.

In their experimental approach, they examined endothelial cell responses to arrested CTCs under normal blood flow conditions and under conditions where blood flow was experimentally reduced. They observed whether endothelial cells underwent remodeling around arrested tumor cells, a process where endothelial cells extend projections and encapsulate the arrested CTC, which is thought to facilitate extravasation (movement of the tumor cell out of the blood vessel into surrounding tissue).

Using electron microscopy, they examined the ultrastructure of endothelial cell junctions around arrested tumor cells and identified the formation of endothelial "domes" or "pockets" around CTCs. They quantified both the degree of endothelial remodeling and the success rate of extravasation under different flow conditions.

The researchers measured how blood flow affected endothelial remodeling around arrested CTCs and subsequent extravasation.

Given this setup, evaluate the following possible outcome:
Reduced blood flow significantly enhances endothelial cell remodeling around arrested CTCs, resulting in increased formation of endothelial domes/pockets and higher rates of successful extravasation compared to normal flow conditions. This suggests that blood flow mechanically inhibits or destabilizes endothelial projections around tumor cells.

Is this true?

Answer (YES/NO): NO